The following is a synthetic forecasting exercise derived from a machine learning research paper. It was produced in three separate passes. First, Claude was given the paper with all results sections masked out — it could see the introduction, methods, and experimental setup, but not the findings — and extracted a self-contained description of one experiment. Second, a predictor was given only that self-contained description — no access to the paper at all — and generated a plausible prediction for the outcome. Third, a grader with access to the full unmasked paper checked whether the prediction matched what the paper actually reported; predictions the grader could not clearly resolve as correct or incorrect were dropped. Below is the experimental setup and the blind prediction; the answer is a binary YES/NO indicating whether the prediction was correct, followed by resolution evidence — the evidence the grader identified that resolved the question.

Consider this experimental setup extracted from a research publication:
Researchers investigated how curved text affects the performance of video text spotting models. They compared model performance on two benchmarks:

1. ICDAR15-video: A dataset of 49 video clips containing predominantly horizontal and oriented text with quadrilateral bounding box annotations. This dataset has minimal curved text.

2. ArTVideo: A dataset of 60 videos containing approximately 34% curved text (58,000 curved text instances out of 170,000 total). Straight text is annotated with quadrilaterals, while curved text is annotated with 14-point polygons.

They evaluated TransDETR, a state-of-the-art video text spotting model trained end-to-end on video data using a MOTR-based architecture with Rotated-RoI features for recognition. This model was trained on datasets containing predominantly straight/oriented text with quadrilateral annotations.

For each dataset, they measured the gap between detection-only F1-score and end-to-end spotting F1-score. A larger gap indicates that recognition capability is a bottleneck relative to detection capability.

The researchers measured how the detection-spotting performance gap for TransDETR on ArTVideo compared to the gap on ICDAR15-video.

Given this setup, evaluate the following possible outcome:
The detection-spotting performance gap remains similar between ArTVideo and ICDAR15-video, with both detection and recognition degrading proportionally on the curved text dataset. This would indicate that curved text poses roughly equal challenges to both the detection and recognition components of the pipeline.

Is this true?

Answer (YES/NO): NO